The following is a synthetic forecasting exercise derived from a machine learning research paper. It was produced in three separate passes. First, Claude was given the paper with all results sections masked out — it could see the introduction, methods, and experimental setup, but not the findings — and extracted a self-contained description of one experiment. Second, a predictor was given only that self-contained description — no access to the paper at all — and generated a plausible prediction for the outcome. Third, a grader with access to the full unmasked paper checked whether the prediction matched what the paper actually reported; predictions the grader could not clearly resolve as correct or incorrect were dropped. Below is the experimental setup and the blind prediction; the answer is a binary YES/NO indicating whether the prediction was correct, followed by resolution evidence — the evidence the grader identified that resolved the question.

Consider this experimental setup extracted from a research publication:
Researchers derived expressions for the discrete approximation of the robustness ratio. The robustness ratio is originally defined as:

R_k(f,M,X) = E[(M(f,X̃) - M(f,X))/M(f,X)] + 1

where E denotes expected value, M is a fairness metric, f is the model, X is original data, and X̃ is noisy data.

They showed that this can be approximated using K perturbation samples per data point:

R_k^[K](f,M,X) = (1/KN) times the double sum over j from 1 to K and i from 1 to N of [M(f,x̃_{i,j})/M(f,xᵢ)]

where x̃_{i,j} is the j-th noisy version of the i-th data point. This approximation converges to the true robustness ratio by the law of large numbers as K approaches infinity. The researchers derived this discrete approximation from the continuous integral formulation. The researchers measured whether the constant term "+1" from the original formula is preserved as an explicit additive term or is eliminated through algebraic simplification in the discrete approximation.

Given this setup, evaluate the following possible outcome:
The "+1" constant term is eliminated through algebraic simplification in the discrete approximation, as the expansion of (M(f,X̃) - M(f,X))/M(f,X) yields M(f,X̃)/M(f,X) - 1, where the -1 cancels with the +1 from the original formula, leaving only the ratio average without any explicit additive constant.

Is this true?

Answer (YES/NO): YES